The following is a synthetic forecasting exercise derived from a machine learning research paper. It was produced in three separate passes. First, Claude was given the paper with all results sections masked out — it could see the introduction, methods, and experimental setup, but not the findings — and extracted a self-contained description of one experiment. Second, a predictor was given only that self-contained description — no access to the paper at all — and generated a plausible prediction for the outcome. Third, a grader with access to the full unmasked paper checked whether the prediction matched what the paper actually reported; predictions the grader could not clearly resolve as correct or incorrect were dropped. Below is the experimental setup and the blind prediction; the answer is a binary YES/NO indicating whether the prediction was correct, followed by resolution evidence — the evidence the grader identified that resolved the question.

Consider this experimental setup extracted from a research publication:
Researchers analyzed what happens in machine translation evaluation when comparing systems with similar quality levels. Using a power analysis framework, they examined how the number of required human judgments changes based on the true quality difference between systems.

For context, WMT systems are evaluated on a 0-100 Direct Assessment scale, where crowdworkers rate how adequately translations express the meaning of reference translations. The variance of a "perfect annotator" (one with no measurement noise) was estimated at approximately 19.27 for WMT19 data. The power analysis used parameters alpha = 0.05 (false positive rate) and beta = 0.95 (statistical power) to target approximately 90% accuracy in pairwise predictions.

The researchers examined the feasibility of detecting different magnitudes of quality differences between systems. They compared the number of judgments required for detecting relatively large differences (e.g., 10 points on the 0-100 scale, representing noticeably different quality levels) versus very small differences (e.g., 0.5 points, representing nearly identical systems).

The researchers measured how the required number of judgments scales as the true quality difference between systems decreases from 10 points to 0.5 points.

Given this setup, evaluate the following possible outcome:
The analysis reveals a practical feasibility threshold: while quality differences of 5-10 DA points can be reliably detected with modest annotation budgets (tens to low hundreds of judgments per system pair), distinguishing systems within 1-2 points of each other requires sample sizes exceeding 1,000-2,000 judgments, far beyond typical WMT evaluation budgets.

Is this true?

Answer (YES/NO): NO